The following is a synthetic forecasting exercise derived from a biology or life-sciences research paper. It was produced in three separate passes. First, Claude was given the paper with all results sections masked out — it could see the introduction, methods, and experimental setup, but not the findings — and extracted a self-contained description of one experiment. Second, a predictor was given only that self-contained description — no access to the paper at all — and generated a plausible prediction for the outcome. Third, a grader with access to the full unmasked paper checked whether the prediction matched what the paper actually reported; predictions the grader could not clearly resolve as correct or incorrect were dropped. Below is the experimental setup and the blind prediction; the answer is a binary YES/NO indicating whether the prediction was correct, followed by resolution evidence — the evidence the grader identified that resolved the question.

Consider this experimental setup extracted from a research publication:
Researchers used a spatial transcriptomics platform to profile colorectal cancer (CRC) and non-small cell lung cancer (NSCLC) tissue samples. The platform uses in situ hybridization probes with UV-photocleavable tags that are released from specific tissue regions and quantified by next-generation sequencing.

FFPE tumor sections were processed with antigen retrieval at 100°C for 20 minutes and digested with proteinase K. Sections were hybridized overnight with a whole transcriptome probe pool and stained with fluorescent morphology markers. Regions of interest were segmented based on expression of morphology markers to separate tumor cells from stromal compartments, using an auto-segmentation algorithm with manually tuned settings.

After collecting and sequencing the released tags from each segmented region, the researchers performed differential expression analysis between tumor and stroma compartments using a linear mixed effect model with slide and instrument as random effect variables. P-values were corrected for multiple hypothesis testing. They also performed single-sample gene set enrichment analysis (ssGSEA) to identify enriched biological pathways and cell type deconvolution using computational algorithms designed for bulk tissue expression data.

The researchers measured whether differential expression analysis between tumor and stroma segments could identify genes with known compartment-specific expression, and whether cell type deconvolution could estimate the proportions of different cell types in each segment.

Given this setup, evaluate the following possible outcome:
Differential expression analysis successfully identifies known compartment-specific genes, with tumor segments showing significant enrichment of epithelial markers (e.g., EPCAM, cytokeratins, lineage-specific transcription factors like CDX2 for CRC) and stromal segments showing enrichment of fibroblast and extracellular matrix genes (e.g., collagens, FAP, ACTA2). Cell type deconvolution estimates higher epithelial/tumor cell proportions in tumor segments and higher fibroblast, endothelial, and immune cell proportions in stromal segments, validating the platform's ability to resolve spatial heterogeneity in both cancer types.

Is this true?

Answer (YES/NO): NO